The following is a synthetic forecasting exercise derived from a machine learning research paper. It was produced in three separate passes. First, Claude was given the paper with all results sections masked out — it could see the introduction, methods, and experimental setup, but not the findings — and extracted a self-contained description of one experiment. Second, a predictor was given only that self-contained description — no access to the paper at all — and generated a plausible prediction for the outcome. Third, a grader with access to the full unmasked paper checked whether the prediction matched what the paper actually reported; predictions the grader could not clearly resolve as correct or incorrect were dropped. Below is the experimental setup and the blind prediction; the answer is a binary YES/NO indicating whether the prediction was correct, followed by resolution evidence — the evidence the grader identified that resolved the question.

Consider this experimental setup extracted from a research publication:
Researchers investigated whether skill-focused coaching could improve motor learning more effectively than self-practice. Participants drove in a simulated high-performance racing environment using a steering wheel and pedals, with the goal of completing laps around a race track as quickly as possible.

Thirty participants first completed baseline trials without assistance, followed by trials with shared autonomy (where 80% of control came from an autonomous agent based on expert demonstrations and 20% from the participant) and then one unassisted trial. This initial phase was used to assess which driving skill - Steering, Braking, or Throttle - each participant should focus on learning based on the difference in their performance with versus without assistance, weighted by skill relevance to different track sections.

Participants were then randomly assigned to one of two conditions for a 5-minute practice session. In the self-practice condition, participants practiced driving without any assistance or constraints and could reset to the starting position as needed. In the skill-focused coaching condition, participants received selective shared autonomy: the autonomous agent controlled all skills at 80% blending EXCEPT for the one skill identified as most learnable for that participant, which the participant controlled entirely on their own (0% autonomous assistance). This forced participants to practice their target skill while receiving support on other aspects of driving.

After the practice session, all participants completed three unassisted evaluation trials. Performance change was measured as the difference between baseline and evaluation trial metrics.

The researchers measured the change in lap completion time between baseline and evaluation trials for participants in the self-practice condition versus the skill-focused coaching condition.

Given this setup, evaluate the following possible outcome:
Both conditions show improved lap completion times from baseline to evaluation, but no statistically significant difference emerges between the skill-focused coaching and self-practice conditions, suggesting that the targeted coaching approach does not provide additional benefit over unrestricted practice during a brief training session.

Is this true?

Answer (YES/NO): NO